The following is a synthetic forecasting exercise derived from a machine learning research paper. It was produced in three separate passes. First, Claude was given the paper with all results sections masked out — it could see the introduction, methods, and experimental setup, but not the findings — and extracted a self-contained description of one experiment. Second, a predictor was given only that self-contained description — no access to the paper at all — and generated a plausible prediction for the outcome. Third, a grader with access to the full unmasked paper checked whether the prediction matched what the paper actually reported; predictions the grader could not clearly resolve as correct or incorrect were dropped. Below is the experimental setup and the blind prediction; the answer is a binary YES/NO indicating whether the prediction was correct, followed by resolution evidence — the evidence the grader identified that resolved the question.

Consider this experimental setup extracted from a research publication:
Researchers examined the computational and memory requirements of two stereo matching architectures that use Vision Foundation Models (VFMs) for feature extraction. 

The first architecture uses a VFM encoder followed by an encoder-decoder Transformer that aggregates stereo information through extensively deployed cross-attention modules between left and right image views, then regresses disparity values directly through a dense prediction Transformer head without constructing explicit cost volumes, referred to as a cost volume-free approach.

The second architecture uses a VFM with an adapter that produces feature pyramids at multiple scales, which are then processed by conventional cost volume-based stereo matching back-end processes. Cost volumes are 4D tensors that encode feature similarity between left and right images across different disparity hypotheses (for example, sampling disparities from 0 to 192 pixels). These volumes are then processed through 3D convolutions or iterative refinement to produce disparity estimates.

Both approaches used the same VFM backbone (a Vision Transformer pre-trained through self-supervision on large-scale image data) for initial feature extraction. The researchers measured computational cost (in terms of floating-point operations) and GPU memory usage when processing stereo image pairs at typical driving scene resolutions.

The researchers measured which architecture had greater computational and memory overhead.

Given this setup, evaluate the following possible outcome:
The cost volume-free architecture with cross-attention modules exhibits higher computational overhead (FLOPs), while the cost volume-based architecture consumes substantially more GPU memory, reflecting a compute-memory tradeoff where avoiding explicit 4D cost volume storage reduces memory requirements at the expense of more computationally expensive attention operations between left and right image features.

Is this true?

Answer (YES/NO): NO